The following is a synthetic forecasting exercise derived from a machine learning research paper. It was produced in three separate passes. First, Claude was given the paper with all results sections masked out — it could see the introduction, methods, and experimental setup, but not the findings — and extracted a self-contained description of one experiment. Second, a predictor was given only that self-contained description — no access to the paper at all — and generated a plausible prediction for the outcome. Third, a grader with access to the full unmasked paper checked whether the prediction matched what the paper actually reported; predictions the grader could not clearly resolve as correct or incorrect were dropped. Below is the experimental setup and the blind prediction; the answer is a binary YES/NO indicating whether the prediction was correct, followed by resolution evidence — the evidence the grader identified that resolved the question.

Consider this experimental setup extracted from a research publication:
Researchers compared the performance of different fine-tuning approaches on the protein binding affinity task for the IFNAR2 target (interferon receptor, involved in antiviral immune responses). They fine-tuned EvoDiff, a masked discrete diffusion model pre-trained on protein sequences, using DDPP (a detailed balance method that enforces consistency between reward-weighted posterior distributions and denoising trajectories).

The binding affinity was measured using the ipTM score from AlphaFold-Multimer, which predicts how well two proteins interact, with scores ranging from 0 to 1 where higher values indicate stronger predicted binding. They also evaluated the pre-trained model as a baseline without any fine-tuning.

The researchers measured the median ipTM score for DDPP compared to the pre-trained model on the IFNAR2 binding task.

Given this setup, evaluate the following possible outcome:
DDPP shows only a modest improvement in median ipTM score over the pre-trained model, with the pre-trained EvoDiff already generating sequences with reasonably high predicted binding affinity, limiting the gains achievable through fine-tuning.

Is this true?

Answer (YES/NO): NO